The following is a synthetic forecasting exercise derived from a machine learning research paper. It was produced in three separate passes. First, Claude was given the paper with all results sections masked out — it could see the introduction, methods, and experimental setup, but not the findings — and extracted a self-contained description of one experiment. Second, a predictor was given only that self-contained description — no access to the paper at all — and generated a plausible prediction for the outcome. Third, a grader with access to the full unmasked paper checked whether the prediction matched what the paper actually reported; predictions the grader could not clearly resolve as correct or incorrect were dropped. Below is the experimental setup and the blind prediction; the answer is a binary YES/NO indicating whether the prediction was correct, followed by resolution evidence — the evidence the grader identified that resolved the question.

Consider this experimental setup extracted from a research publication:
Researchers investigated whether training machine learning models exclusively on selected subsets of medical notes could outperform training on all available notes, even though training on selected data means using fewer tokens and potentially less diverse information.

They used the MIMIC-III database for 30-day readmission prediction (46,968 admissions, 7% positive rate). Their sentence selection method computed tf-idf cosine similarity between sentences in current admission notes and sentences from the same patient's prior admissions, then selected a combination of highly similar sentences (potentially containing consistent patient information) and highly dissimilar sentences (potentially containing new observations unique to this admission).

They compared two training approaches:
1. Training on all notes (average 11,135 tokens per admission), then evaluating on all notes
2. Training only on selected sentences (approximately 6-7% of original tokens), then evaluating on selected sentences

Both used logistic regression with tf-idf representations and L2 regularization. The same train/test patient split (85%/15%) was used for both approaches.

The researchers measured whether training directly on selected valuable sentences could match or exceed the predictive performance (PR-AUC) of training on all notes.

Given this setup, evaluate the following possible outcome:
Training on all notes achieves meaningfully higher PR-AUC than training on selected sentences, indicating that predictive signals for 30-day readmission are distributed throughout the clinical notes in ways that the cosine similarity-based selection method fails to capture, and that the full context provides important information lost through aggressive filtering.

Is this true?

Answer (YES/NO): NO